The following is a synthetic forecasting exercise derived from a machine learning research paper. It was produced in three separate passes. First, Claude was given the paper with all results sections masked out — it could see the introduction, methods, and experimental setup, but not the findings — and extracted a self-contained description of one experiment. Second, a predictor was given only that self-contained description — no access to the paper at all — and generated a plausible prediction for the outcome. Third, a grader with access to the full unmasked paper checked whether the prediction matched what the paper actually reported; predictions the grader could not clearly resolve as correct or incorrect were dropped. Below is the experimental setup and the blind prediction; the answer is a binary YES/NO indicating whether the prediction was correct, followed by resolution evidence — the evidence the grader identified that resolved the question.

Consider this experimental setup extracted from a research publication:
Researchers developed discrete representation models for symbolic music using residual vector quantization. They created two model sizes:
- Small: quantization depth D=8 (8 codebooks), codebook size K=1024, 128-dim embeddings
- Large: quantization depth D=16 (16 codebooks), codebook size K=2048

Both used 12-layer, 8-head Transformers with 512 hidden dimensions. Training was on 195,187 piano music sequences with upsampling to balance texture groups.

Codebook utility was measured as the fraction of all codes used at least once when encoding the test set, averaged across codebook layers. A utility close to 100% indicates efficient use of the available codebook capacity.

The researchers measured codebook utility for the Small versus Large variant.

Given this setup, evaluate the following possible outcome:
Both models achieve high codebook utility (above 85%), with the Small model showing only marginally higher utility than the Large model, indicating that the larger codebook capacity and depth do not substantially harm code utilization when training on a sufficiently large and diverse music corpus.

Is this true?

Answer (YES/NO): YES